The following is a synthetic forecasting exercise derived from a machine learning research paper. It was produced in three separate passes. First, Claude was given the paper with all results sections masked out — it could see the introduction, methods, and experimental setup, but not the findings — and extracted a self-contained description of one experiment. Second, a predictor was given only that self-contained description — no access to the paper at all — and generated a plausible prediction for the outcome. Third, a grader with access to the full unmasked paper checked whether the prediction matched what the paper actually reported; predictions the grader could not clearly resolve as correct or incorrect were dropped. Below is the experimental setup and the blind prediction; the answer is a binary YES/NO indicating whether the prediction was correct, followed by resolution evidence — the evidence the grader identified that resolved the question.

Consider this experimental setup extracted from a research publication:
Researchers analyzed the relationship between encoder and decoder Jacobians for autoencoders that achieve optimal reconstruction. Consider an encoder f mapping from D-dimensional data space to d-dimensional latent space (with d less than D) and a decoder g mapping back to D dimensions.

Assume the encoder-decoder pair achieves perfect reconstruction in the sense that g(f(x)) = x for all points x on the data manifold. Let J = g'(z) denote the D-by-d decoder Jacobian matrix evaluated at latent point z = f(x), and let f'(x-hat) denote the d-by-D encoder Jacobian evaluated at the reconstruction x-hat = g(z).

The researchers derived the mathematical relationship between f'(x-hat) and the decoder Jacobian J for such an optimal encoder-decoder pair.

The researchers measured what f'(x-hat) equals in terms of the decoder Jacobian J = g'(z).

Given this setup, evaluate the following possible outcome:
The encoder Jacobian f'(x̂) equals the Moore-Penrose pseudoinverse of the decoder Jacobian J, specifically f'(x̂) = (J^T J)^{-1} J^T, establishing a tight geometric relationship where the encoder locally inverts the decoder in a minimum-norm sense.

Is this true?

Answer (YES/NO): YES